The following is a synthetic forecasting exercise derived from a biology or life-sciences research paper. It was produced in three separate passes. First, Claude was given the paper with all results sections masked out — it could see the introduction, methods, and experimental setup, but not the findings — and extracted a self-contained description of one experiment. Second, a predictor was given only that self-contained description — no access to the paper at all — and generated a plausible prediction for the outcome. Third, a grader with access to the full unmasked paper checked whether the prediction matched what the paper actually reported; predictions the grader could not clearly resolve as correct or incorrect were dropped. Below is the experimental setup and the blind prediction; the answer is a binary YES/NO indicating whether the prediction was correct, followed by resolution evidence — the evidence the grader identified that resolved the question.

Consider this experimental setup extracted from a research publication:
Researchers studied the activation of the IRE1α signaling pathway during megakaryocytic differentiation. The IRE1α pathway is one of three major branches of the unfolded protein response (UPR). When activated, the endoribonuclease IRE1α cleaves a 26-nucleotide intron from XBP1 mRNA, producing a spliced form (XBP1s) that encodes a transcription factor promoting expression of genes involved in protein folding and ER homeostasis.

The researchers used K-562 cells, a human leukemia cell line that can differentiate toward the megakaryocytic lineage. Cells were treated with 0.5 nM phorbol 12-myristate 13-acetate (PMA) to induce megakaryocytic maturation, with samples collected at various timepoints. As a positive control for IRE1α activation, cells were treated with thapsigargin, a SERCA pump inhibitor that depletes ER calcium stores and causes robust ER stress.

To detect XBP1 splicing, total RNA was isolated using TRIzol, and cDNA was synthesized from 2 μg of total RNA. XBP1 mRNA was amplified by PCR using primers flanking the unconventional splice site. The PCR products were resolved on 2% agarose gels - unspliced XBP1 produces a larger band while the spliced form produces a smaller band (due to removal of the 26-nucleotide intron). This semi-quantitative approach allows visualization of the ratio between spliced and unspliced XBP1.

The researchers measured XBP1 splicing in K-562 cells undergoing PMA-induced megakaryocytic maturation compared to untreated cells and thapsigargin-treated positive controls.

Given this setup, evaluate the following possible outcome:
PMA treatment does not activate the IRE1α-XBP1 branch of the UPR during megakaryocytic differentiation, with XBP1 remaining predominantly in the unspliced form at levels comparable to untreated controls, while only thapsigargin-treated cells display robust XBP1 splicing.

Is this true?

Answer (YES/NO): NO